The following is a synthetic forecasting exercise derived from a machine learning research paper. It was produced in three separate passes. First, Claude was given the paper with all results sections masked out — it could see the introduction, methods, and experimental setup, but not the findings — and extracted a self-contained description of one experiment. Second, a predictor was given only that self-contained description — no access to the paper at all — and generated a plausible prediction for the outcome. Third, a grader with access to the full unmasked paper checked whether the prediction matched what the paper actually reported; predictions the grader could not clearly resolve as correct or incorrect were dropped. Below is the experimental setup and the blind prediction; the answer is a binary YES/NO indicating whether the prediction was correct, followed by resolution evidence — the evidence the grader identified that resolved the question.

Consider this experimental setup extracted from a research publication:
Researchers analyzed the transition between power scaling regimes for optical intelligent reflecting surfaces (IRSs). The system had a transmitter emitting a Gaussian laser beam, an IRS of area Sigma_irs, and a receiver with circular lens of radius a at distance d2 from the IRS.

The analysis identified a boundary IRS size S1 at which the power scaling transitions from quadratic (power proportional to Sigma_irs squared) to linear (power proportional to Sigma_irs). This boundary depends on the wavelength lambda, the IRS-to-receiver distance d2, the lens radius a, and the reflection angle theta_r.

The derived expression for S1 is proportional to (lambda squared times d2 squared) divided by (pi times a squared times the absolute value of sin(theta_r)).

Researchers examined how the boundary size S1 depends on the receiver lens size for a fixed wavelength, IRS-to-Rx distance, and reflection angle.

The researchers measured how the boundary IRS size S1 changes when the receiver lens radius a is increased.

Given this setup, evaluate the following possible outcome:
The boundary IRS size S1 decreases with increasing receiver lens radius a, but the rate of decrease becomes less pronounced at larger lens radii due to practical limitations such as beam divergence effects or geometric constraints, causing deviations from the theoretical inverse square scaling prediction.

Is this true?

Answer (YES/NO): NO